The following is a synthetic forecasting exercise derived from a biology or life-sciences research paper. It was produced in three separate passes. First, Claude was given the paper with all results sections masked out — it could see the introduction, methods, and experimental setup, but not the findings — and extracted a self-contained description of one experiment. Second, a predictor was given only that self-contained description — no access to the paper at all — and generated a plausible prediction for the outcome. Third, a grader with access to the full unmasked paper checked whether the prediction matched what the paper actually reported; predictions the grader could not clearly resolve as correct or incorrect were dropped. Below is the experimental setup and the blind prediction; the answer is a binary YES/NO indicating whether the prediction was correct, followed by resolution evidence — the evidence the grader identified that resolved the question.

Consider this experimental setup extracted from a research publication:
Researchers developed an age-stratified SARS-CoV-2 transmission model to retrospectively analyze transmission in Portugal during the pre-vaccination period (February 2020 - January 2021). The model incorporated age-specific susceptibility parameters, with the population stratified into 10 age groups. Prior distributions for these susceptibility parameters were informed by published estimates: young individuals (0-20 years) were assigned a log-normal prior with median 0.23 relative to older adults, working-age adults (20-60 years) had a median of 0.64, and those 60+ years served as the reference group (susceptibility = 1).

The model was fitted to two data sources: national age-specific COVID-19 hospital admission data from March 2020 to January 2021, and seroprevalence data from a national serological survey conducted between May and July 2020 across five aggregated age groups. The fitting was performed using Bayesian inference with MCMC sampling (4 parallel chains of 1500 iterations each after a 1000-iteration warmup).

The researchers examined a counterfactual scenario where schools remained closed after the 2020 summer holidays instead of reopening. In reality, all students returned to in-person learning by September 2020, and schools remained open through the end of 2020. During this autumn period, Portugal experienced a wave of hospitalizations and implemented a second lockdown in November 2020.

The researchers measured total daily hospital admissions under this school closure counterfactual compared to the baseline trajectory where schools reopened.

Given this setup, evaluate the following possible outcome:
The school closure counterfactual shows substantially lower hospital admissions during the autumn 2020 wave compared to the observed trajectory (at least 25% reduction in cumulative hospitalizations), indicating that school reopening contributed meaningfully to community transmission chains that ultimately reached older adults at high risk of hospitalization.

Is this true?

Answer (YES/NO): YES